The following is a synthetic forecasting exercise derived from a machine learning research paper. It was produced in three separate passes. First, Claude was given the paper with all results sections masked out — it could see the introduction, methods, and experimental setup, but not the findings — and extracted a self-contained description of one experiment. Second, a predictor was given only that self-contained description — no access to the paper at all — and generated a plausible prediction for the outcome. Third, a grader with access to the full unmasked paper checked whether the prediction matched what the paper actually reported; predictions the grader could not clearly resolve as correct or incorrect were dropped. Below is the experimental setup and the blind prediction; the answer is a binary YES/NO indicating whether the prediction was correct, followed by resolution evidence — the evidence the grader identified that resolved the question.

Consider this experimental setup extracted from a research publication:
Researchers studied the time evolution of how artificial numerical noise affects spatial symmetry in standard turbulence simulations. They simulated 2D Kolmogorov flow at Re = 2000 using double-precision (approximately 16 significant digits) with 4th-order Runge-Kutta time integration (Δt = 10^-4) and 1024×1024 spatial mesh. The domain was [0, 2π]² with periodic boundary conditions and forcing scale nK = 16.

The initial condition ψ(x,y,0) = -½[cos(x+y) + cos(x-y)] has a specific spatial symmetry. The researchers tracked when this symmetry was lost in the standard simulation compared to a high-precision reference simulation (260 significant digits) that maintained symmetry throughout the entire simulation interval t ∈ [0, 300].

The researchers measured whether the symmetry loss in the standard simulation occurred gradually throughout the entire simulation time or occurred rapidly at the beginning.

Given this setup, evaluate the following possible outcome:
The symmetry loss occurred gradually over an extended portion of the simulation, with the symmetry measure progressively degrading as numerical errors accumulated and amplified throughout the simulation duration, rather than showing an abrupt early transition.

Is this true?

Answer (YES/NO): NO